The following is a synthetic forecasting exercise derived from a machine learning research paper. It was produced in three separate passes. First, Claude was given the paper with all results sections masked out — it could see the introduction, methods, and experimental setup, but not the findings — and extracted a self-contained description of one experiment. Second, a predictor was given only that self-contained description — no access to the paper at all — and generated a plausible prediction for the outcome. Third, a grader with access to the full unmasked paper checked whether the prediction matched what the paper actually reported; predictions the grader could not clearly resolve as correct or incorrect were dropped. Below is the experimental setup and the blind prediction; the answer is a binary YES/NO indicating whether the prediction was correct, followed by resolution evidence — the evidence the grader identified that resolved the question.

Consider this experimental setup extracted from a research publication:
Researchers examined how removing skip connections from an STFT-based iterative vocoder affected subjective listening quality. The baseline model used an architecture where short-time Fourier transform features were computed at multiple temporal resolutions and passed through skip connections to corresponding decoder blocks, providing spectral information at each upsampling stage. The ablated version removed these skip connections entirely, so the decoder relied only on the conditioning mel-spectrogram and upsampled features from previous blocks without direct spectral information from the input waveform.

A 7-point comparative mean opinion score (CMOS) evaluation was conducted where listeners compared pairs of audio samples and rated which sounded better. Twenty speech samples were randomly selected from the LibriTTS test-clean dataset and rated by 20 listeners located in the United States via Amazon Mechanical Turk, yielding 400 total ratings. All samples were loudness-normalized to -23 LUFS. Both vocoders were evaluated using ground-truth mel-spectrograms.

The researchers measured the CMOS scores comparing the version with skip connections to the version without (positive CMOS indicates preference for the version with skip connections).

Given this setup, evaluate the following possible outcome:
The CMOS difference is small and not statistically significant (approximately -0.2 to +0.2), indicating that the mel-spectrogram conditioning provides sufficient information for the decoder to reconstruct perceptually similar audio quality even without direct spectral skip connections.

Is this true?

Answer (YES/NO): NO